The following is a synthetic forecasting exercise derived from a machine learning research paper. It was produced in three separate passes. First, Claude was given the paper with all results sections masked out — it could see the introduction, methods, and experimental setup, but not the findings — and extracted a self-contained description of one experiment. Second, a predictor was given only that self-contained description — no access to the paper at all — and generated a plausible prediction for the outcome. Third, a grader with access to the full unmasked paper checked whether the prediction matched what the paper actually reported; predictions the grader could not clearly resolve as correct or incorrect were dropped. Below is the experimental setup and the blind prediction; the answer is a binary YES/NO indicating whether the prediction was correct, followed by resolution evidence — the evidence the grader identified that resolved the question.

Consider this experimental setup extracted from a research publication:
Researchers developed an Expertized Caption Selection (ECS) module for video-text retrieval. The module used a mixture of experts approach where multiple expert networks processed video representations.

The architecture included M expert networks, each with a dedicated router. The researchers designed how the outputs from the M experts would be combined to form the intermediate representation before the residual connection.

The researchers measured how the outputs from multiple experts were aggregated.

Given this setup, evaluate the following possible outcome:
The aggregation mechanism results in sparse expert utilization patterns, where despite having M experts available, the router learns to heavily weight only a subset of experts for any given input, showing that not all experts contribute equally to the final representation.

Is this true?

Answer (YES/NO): NO